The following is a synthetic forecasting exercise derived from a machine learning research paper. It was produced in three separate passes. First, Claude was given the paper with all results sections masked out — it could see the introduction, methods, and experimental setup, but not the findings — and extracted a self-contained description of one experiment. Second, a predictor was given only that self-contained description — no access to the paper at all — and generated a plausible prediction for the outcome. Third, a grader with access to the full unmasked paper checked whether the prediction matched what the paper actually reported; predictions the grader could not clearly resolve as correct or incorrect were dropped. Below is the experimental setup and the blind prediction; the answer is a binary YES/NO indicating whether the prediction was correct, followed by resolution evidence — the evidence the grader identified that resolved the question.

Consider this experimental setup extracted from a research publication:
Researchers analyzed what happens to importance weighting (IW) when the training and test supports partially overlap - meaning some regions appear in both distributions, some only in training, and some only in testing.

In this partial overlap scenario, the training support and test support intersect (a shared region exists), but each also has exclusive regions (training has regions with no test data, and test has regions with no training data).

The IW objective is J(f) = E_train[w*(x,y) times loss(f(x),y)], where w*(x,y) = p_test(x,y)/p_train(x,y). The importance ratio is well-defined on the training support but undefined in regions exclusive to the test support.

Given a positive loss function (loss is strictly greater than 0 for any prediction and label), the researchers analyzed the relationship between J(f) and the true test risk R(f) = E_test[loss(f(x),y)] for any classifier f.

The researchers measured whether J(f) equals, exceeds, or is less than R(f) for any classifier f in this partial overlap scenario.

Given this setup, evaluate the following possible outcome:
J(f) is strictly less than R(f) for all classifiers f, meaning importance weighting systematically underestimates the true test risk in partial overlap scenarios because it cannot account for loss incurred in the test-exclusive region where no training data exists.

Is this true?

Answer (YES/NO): YES